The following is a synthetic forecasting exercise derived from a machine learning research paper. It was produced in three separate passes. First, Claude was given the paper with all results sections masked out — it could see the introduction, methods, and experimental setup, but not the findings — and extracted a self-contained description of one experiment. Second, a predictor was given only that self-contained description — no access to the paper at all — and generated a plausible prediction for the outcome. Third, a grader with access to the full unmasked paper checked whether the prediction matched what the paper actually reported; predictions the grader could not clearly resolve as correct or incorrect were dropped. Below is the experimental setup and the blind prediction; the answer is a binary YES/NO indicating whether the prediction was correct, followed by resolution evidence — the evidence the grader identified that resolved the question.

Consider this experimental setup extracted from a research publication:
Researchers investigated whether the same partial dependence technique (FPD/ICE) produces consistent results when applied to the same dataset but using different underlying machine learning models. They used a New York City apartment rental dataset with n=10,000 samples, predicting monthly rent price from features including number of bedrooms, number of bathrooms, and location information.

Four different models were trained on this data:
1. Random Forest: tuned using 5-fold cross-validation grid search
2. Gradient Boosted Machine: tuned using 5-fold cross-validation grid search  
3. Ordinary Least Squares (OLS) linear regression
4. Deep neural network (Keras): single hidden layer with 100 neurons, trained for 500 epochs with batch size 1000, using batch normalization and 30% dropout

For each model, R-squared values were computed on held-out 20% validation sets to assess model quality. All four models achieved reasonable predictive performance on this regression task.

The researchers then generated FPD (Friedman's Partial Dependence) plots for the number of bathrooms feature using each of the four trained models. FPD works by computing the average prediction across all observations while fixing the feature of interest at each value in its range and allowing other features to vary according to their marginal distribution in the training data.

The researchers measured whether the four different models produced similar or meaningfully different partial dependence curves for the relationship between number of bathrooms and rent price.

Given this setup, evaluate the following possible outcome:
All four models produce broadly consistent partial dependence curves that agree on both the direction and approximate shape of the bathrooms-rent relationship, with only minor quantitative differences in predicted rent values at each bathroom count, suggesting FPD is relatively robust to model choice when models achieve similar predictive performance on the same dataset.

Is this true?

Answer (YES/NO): NO